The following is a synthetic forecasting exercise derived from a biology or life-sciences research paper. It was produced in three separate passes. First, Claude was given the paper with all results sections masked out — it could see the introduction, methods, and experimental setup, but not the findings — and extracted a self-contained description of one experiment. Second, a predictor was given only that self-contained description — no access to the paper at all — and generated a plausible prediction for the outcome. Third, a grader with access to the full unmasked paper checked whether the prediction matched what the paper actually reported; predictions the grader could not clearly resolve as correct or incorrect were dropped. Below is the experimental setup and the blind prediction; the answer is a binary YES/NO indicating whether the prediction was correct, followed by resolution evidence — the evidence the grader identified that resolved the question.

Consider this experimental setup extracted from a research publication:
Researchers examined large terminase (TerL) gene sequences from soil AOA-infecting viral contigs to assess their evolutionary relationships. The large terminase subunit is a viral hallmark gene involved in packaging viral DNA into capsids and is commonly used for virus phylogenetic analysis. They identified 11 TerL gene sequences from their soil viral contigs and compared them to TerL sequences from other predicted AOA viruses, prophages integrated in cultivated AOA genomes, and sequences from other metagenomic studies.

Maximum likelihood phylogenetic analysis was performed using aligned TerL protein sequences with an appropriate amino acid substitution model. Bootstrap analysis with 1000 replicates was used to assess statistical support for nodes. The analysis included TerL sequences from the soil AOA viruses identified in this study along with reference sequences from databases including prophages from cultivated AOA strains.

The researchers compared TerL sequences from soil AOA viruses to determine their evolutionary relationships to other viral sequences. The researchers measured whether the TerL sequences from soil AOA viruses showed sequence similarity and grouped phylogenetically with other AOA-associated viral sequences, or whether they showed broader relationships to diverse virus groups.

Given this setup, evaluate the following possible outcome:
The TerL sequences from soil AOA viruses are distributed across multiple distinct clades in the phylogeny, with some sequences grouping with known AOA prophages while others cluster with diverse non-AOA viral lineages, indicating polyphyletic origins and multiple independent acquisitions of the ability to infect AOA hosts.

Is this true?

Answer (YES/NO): NO